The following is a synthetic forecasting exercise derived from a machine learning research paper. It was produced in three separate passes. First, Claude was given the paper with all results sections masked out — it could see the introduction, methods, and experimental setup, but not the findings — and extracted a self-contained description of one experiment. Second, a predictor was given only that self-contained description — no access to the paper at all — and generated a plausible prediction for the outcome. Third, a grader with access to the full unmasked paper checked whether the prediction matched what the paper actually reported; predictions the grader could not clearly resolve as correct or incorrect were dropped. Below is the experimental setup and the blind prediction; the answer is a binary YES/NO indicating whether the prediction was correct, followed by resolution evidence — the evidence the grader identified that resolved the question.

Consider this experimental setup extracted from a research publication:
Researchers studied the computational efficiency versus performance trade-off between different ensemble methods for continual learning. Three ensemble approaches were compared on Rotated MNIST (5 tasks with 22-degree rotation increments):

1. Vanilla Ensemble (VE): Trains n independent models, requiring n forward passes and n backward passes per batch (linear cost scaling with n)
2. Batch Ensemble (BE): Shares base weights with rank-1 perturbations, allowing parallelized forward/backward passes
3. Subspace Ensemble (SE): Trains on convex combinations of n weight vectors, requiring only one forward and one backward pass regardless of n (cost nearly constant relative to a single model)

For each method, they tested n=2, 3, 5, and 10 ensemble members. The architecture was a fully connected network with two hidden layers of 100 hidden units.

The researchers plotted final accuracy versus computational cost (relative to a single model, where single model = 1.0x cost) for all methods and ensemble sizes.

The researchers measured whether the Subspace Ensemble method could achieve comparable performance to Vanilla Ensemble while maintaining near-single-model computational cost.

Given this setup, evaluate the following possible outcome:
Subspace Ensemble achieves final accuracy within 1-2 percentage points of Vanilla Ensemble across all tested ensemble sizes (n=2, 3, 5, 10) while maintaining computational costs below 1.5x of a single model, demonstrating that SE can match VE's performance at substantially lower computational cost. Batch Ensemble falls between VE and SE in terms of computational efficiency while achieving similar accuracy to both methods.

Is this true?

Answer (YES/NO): NO